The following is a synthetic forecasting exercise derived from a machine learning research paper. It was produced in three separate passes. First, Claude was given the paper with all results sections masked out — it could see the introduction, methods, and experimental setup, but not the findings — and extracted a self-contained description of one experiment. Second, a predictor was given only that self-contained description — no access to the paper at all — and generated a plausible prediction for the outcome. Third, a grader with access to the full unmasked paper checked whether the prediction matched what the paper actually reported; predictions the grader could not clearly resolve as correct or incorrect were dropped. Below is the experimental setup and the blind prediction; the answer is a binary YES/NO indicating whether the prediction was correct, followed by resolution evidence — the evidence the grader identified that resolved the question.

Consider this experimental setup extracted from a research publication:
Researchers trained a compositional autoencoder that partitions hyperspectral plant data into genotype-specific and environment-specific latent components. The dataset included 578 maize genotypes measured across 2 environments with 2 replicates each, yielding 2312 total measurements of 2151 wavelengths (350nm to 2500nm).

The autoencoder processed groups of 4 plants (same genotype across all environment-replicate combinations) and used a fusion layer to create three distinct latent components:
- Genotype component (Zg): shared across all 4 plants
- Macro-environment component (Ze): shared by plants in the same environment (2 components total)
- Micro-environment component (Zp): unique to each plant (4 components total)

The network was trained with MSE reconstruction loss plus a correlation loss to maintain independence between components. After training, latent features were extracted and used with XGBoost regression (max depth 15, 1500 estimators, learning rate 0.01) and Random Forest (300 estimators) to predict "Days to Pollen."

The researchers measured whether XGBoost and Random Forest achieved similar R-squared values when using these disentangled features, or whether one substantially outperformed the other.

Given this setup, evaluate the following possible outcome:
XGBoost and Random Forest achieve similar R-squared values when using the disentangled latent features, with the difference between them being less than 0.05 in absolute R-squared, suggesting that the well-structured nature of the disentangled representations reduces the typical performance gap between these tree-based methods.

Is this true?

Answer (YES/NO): YES